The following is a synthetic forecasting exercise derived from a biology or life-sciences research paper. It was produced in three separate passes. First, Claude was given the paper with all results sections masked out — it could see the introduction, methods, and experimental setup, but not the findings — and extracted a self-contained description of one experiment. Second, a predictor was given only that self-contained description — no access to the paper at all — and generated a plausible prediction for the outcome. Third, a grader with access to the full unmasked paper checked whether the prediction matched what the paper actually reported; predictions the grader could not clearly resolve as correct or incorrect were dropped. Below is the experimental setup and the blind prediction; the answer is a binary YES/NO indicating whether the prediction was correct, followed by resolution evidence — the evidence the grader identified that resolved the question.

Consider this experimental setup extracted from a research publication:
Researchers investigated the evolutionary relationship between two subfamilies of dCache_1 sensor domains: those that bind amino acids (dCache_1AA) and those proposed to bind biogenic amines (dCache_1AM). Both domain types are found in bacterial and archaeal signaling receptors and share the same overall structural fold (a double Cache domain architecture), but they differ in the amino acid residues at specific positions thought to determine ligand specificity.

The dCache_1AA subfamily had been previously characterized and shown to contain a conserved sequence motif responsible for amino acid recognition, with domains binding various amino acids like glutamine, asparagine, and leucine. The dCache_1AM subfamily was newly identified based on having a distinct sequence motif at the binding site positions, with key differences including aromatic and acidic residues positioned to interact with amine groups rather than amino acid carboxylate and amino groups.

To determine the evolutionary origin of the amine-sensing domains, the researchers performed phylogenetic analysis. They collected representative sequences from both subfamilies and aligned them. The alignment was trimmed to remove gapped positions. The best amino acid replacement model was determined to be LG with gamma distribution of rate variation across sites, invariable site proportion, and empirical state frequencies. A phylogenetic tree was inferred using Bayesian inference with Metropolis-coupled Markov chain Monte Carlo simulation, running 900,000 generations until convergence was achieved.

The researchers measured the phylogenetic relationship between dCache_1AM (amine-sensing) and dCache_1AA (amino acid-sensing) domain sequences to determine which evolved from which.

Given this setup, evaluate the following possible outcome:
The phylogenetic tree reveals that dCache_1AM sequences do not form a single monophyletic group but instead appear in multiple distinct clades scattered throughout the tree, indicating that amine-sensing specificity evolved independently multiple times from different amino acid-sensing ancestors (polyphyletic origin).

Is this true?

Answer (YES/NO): NO